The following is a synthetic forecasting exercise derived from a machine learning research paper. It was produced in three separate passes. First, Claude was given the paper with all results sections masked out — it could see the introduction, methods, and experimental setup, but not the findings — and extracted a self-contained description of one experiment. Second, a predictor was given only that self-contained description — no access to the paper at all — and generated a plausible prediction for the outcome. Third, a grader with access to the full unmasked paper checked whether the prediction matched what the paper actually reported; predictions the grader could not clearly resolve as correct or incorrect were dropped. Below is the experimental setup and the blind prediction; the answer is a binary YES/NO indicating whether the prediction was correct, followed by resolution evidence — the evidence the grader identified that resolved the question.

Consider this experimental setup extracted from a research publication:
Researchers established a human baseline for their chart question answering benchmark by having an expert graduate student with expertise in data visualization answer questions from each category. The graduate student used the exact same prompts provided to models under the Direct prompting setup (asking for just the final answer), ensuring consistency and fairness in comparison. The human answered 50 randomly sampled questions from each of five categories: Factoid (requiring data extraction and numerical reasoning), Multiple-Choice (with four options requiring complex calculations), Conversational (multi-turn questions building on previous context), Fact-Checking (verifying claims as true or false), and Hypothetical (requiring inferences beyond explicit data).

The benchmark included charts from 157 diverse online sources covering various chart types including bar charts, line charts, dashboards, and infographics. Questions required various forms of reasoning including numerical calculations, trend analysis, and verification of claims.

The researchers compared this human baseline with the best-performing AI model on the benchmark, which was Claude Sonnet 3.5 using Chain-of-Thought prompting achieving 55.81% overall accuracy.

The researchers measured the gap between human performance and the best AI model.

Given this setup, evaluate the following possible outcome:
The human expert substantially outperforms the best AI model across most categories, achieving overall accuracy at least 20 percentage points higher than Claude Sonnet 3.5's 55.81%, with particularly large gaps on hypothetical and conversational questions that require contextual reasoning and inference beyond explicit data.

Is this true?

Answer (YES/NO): NO